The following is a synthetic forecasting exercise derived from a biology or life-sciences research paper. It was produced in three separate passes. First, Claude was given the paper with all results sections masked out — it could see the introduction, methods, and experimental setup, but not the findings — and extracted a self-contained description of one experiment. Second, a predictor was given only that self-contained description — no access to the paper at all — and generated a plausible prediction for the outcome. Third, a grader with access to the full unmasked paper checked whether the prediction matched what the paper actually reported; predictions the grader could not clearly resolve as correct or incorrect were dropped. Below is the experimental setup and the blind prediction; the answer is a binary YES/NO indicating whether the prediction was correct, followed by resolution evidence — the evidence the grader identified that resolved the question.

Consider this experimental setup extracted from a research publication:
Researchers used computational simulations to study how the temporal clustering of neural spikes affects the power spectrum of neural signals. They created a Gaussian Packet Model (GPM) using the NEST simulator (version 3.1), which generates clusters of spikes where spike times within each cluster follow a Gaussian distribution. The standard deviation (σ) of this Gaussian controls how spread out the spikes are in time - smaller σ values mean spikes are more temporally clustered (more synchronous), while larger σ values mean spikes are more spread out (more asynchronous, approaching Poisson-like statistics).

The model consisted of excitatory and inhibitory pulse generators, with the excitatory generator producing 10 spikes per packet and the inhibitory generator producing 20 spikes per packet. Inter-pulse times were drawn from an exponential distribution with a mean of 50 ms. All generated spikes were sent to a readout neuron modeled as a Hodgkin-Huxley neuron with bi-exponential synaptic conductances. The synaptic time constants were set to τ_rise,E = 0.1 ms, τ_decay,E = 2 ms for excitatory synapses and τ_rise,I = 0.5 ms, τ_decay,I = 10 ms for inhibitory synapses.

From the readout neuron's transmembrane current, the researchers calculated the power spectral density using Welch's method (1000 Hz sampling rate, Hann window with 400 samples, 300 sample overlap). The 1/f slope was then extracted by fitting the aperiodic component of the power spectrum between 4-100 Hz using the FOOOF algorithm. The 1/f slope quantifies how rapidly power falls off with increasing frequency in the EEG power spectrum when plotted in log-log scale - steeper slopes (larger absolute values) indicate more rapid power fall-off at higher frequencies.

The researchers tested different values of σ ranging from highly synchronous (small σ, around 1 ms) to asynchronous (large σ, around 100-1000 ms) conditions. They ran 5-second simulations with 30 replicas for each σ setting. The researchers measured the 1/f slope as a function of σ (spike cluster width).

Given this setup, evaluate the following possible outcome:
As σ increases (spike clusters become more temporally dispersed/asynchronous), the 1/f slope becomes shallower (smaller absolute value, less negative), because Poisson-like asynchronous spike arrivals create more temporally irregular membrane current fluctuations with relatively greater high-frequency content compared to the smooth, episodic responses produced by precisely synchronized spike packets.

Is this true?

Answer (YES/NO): NO